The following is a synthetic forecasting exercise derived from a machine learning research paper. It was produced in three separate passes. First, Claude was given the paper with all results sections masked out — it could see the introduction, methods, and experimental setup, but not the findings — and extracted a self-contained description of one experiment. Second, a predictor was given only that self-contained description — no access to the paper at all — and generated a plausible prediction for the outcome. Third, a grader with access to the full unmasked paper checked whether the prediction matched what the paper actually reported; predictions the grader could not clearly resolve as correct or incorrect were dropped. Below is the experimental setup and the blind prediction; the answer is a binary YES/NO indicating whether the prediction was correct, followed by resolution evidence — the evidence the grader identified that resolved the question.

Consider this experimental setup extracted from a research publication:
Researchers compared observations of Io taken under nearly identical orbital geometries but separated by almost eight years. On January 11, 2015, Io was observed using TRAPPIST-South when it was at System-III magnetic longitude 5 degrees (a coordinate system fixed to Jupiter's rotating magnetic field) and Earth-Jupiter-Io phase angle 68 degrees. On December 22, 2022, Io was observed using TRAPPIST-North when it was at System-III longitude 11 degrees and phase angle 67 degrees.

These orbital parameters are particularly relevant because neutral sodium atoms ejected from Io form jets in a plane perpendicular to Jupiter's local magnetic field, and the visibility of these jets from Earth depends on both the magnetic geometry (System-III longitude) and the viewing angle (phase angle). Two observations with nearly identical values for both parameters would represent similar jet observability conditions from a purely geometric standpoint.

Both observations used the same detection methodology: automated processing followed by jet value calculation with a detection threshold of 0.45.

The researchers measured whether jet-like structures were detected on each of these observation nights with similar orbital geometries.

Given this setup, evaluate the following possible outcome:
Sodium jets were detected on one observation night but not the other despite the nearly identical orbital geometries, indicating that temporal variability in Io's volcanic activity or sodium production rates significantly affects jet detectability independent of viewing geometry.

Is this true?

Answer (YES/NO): YES